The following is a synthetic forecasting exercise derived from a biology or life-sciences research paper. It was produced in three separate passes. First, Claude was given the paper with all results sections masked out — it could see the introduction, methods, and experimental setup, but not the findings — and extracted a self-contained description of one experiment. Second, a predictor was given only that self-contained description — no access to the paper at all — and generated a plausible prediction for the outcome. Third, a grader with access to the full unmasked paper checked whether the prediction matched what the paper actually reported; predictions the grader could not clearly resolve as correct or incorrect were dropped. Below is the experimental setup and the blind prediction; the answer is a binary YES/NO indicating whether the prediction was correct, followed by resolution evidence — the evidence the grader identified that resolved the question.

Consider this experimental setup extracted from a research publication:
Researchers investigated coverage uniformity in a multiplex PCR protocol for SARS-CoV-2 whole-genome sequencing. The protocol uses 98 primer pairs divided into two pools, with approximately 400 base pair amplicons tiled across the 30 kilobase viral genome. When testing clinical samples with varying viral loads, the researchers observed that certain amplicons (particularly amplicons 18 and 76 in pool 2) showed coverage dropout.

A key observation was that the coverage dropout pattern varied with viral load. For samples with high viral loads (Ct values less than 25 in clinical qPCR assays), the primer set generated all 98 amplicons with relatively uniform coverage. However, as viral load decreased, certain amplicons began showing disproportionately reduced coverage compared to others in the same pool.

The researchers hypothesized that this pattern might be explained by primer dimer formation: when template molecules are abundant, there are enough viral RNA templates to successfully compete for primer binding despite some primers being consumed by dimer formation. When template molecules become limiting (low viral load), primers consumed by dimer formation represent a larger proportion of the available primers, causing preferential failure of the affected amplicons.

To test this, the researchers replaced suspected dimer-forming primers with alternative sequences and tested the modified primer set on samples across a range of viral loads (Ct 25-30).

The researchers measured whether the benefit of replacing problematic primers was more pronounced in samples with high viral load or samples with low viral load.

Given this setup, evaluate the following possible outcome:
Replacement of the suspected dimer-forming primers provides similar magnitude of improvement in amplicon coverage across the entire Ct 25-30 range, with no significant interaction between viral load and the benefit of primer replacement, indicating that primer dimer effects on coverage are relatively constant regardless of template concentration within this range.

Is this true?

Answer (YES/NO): NO